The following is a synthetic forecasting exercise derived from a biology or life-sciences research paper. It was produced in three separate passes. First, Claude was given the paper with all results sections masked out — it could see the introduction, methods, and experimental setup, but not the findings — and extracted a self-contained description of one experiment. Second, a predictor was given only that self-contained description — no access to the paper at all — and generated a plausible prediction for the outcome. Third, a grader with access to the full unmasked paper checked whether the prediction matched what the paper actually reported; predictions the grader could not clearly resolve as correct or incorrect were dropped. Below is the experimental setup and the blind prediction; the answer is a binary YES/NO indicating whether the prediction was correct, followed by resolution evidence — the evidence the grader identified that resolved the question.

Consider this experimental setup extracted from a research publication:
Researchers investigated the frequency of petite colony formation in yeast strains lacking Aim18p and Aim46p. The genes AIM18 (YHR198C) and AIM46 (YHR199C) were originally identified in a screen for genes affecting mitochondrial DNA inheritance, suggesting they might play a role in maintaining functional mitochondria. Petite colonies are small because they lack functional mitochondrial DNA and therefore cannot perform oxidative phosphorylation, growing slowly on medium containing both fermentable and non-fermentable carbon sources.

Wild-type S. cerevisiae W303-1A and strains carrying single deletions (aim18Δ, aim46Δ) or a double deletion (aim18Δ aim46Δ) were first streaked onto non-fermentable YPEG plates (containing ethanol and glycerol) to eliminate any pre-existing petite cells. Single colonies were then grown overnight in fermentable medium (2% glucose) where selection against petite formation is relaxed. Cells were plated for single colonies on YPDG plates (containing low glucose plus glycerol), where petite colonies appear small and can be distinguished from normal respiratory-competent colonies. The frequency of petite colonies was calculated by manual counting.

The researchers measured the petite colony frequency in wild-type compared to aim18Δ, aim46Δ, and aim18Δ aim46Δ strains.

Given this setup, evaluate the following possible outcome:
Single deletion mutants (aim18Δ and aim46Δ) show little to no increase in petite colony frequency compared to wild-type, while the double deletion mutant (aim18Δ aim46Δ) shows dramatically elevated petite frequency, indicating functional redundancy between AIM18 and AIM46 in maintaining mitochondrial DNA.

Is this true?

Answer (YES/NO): NO